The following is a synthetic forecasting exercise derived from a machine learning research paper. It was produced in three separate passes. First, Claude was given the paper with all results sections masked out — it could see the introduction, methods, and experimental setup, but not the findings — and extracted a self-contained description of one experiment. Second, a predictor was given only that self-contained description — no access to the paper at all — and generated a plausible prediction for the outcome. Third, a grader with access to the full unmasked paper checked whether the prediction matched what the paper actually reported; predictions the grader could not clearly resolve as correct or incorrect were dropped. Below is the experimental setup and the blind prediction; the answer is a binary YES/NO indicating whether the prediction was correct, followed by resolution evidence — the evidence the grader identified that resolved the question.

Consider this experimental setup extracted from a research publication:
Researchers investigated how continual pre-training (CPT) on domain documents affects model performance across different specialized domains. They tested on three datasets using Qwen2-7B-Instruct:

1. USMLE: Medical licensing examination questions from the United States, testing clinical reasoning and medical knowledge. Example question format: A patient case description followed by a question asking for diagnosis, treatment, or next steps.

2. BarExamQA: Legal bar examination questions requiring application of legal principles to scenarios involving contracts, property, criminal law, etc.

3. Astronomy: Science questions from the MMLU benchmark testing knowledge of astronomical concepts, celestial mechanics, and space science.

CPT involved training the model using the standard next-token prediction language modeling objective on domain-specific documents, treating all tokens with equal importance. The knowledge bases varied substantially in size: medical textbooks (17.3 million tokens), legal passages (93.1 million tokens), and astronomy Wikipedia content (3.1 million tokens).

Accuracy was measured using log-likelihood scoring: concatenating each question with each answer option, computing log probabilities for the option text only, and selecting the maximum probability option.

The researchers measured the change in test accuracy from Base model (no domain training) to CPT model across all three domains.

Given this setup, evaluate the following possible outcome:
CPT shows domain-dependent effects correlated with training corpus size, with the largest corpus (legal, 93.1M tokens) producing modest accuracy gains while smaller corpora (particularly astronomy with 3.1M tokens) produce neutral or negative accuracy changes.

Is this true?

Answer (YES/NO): NO